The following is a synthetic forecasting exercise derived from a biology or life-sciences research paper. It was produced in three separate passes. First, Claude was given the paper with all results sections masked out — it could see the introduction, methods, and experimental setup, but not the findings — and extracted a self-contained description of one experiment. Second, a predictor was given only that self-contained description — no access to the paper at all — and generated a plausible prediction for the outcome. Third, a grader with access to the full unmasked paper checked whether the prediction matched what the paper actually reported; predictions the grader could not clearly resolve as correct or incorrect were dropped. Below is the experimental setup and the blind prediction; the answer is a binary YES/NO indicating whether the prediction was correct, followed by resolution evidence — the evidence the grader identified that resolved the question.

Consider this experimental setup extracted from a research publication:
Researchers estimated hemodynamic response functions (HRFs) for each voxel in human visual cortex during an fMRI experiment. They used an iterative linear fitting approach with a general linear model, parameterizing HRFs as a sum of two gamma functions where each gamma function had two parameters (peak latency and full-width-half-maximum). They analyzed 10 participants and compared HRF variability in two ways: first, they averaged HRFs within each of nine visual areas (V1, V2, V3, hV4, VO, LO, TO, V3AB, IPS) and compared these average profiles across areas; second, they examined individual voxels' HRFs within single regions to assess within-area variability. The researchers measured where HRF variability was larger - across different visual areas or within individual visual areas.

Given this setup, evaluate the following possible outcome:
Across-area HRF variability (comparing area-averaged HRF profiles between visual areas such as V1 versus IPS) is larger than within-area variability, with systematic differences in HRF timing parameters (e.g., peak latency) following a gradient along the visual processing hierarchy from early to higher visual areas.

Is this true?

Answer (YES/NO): NO